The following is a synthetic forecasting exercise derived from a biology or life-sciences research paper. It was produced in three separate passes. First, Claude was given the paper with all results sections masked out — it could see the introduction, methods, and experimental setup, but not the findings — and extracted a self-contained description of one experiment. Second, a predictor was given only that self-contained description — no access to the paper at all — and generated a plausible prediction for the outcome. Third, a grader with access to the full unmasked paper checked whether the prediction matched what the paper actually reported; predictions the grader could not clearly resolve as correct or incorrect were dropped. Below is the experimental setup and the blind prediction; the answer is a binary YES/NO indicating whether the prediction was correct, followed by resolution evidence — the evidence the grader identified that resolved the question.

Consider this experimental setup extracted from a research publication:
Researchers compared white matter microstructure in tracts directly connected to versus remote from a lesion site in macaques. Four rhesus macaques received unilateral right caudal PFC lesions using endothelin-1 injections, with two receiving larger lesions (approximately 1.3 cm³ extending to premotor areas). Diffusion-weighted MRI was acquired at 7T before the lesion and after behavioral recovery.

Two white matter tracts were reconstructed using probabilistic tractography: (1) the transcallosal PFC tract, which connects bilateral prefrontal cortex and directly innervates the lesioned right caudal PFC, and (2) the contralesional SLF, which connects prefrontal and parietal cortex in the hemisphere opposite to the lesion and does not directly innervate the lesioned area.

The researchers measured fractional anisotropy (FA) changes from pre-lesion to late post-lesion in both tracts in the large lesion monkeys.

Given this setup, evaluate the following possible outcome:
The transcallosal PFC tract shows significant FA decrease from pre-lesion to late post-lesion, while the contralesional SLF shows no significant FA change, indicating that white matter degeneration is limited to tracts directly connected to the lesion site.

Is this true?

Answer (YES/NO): NO